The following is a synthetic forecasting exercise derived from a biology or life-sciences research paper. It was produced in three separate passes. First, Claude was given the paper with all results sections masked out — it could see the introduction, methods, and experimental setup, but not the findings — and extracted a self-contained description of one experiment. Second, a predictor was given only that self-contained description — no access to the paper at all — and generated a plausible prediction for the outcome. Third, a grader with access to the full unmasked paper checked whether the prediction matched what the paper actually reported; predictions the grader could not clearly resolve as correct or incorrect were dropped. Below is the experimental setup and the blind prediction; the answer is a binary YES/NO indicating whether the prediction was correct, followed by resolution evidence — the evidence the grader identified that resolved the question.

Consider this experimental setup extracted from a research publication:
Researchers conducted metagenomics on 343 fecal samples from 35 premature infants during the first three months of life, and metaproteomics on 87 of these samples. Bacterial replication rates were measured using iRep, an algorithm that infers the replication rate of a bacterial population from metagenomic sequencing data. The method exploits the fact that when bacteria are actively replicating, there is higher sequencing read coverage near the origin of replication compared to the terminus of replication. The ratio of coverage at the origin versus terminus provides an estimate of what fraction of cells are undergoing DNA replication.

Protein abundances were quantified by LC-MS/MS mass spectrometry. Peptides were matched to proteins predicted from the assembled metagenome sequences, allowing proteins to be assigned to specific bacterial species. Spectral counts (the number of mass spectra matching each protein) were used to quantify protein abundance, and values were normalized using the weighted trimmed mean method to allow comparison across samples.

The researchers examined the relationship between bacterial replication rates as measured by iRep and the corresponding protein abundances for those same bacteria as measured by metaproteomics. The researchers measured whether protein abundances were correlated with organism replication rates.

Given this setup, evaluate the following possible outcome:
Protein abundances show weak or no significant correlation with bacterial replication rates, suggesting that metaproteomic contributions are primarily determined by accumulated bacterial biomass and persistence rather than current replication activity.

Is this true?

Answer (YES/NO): NO